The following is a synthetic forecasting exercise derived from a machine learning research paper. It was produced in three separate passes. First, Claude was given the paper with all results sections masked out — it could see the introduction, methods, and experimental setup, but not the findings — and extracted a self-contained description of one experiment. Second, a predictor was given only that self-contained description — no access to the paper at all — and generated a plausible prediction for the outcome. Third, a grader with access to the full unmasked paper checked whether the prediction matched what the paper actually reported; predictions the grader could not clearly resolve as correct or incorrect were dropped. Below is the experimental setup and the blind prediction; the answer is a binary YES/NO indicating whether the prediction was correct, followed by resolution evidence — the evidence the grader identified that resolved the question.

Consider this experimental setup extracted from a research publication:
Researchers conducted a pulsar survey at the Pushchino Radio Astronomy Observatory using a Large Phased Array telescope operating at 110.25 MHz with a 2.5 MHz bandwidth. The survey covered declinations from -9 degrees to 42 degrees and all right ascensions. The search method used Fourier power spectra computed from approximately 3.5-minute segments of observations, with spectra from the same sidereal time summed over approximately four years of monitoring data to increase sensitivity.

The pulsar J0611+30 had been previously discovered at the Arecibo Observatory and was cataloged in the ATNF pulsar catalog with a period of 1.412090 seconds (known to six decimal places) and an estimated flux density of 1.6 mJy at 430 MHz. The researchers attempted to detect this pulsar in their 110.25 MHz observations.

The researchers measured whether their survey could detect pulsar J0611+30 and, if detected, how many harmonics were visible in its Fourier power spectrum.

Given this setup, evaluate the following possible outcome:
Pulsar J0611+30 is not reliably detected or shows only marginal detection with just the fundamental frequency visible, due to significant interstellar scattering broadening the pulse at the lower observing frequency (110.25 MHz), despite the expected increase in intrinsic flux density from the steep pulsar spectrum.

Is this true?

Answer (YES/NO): NO